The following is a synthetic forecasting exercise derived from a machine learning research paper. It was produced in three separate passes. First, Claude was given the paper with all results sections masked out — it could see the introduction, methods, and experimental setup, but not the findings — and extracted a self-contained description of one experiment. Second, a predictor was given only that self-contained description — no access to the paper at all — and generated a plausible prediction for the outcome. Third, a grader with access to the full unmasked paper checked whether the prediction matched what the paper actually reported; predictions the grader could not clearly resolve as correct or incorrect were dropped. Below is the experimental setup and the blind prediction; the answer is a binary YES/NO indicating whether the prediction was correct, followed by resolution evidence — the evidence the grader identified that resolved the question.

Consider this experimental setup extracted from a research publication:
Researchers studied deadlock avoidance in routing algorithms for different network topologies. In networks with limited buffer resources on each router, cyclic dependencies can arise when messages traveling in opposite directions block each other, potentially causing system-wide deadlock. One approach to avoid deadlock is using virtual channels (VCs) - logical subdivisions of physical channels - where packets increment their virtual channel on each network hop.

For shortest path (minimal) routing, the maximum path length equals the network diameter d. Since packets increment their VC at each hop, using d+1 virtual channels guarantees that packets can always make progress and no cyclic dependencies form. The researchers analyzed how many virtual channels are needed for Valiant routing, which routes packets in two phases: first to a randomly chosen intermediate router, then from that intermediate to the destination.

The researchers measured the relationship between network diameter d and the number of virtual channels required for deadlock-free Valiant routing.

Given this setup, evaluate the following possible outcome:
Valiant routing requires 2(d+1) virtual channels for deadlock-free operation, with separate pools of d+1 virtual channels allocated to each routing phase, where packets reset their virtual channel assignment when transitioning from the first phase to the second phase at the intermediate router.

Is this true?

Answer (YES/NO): NO